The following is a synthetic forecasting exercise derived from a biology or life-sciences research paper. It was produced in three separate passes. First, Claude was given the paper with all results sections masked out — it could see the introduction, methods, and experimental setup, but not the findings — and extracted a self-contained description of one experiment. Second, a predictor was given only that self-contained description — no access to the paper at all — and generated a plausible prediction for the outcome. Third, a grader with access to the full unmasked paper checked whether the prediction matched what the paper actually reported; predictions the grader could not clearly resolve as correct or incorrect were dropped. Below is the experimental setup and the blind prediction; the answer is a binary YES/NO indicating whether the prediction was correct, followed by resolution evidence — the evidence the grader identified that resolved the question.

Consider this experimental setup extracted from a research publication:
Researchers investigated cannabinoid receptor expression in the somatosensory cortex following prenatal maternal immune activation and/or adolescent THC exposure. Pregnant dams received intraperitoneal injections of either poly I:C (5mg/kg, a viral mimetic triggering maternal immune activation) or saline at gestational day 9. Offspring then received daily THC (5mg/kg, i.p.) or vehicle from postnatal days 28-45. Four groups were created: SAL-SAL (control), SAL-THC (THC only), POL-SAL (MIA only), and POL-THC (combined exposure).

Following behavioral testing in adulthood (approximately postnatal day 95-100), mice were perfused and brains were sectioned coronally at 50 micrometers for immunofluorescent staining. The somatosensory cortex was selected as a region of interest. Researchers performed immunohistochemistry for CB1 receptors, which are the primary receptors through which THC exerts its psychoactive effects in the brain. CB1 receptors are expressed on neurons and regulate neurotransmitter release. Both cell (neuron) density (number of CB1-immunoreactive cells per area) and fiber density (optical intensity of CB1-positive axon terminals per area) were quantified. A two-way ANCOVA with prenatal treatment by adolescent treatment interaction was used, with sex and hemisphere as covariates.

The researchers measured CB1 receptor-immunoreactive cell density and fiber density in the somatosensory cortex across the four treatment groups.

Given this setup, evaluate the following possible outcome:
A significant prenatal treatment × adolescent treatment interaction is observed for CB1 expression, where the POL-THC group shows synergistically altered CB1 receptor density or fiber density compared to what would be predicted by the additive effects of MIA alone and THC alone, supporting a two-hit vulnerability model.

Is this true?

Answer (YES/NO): NO